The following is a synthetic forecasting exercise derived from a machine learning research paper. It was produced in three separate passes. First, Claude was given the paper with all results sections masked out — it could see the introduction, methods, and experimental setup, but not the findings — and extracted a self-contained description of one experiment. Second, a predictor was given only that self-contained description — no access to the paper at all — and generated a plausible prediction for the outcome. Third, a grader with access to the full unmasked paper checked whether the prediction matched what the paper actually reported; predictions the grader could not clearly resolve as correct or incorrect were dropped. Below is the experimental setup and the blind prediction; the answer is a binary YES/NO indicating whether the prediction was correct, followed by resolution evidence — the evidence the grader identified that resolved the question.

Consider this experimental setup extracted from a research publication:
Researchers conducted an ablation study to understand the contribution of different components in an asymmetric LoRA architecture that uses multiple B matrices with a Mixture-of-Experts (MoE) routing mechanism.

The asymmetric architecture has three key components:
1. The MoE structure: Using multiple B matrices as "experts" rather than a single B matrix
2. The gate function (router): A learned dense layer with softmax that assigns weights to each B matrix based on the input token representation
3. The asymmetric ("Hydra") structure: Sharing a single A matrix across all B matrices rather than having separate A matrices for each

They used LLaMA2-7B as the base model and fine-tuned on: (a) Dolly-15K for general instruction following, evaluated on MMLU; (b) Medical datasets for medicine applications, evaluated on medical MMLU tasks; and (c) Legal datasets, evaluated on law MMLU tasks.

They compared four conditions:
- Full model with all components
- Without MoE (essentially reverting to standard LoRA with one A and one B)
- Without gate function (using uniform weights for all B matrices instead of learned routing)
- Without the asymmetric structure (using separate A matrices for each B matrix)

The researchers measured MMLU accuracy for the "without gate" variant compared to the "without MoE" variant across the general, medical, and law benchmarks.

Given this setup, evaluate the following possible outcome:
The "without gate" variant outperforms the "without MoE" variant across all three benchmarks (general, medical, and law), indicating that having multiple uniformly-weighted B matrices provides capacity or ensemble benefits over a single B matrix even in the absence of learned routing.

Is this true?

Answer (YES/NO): NO